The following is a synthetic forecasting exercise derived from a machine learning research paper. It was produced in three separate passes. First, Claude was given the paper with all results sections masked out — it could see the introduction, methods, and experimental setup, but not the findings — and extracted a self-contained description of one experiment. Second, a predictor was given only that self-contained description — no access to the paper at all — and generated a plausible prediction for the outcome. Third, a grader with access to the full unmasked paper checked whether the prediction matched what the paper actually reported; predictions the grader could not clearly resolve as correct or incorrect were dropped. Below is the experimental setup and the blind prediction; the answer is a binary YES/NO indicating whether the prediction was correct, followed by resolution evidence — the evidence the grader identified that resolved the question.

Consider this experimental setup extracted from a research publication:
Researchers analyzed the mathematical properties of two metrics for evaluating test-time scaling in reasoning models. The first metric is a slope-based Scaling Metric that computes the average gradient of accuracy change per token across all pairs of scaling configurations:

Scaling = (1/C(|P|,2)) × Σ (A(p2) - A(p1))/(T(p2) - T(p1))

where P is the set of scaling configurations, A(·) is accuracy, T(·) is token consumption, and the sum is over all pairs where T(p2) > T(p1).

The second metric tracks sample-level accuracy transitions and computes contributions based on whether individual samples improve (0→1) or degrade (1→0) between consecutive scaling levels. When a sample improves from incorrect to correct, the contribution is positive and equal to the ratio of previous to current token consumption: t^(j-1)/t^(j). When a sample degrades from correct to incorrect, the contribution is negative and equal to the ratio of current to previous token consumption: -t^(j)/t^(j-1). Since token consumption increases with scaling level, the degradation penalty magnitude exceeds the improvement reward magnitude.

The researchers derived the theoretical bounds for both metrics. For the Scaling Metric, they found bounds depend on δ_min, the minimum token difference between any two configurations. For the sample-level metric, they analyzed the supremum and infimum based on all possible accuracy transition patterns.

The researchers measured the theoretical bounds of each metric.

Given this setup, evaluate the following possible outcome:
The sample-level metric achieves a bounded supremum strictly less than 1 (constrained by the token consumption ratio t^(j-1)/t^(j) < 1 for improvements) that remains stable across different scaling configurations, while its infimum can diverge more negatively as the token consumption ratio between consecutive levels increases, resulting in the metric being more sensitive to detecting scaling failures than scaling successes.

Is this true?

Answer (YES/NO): NO